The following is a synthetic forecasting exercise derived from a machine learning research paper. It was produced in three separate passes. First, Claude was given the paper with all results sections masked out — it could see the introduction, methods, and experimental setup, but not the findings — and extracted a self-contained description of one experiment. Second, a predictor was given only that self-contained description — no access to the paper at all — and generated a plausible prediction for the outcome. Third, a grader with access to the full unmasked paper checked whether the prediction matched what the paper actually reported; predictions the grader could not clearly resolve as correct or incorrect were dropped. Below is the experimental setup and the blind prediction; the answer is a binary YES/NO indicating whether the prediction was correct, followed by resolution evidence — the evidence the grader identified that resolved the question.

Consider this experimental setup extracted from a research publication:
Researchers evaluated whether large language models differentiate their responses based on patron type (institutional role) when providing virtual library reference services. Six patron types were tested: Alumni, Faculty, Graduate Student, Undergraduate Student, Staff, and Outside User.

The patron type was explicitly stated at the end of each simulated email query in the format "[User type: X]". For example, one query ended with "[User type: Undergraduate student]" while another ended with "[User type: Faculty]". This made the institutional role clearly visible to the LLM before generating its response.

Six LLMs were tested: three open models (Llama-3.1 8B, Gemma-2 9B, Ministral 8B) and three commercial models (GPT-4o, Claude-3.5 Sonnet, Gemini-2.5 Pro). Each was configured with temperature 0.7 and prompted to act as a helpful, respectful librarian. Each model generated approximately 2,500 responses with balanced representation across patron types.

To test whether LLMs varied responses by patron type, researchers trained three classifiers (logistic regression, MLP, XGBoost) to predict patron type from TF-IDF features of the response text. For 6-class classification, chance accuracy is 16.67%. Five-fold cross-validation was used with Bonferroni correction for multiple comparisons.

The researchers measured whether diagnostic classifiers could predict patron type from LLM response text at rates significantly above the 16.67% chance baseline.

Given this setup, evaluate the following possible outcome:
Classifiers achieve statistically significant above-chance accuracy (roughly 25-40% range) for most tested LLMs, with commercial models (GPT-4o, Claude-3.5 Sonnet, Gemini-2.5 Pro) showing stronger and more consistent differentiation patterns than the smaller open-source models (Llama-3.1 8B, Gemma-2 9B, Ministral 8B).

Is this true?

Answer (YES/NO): NO